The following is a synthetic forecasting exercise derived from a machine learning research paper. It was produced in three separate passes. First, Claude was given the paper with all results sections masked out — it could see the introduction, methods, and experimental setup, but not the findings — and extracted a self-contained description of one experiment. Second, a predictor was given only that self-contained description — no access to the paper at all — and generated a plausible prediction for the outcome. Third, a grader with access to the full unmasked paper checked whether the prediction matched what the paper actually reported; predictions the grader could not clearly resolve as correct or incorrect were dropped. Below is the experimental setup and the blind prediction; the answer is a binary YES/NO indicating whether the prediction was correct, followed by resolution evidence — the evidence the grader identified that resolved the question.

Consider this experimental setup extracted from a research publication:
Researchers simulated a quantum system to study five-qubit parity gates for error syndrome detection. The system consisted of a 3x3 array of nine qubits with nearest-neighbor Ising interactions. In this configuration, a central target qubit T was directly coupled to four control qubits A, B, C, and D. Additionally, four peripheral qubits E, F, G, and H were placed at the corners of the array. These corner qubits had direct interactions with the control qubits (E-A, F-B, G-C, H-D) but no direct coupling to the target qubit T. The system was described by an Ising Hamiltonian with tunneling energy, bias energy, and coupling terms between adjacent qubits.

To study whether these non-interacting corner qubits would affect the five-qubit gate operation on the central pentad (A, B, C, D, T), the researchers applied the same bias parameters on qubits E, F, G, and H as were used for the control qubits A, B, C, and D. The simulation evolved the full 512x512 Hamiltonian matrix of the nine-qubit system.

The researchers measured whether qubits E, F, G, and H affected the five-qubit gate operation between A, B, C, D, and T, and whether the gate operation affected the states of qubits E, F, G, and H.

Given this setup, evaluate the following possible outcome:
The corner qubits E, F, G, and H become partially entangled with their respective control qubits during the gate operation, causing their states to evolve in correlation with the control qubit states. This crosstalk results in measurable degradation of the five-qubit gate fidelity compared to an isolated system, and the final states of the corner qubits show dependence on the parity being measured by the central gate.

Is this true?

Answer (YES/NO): NO